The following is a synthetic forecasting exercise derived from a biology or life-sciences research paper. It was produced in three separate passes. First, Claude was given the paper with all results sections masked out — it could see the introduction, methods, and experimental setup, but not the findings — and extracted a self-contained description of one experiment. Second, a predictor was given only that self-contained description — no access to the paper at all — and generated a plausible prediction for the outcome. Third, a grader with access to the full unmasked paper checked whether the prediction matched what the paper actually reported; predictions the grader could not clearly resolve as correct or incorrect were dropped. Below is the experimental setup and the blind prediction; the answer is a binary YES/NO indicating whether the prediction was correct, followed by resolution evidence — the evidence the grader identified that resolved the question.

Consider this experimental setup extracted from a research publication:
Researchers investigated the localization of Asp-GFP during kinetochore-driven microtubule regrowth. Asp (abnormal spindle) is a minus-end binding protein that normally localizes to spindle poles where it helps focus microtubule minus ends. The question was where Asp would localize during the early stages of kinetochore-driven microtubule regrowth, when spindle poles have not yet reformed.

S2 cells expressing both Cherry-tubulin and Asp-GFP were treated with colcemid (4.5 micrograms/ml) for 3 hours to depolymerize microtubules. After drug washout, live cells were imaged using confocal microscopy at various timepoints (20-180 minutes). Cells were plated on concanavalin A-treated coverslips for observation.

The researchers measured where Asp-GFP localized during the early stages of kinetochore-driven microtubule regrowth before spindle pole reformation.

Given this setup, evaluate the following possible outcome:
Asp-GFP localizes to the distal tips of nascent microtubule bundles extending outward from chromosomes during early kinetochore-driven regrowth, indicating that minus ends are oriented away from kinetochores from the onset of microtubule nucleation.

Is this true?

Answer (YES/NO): NO